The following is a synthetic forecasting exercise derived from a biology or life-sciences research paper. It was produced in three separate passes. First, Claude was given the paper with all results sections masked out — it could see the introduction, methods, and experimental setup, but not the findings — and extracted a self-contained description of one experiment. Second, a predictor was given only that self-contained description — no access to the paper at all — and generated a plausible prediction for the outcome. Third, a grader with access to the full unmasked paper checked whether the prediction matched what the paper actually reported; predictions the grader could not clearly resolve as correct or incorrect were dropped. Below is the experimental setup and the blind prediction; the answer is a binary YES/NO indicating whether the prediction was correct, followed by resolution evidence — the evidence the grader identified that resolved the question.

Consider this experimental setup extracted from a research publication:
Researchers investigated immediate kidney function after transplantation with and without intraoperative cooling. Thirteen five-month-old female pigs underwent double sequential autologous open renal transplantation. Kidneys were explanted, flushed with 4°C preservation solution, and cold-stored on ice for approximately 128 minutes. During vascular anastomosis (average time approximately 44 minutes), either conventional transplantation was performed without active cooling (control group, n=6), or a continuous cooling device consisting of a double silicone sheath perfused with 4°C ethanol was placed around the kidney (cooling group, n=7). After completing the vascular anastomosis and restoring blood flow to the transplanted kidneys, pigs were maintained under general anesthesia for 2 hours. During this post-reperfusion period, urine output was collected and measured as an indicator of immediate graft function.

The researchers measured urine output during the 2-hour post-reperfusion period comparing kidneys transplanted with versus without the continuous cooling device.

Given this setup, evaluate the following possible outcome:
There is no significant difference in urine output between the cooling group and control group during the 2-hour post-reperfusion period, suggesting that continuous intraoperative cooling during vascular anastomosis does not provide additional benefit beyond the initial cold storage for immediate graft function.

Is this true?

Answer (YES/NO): NO